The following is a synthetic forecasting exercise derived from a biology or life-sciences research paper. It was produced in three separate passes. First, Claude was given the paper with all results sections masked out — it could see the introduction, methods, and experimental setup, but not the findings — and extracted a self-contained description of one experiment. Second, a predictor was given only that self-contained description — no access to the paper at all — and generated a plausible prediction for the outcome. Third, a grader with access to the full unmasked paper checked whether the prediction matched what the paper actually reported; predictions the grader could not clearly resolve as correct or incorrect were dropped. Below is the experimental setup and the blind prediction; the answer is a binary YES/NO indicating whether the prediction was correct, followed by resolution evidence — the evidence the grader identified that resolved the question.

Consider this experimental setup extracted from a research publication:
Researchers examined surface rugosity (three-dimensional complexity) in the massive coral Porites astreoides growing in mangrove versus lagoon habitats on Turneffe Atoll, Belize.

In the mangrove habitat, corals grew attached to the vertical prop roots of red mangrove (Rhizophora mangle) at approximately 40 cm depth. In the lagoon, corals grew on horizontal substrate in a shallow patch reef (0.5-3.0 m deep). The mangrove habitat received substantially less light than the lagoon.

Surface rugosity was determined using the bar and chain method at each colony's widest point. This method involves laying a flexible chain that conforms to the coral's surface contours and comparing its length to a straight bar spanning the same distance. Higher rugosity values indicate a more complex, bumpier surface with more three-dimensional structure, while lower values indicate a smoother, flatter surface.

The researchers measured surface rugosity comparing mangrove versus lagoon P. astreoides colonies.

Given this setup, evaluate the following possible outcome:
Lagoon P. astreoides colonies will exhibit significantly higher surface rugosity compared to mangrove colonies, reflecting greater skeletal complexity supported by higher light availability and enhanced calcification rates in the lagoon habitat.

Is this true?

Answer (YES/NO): YES